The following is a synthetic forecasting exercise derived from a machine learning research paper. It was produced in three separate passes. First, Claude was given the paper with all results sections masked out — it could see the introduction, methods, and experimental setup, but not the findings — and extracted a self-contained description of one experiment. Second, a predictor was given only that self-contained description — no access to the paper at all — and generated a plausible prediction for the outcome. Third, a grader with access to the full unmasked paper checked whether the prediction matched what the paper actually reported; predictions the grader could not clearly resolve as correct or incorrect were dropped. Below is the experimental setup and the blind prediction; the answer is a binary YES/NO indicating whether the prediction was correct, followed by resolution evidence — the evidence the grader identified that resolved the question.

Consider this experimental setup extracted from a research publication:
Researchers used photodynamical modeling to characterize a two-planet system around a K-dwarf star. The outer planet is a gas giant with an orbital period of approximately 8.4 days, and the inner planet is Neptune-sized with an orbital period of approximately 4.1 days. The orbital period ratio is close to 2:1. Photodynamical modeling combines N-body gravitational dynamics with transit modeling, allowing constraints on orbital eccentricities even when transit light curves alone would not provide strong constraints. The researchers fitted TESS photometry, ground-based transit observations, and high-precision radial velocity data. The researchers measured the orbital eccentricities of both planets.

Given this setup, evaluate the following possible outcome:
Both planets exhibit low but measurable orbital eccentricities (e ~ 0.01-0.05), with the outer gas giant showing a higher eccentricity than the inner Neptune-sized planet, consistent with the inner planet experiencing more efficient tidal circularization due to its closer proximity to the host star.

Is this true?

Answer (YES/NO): NO